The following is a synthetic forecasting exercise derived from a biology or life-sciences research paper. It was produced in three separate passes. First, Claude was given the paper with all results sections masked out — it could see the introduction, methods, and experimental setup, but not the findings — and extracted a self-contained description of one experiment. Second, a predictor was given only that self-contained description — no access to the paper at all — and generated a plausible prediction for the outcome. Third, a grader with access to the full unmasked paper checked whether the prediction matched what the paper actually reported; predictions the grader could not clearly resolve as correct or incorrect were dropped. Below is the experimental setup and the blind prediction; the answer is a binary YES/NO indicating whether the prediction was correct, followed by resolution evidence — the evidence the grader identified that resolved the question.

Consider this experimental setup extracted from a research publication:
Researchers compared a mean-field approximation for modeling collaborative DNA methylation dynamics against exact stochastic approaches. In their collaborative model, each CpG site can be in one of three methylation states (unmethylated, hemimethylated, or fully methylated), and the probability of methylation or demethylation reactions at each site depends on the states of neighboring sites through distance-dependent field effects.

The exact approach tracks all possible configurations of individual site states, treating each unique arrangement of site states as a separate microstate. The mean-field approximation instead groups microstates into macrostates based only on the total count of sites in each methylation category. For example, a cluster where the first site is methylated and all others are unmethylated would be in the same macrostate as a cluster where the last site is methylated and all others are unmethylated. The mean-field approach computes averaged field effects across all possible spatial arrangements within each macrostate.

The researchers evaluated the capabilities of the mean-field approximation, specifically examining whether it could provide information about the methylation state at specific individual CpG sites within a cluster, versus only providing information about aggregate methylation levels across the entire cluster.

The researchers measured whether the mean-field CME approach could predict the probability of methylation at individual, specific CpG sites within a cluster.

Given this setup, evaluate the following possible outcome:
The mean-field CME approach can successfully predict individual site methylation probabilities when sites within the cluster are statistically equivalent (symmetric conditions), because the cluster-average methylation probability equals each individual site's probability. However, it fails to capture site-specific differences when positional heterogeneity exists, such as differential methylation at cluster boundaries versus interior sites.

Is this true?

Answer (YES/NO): NO